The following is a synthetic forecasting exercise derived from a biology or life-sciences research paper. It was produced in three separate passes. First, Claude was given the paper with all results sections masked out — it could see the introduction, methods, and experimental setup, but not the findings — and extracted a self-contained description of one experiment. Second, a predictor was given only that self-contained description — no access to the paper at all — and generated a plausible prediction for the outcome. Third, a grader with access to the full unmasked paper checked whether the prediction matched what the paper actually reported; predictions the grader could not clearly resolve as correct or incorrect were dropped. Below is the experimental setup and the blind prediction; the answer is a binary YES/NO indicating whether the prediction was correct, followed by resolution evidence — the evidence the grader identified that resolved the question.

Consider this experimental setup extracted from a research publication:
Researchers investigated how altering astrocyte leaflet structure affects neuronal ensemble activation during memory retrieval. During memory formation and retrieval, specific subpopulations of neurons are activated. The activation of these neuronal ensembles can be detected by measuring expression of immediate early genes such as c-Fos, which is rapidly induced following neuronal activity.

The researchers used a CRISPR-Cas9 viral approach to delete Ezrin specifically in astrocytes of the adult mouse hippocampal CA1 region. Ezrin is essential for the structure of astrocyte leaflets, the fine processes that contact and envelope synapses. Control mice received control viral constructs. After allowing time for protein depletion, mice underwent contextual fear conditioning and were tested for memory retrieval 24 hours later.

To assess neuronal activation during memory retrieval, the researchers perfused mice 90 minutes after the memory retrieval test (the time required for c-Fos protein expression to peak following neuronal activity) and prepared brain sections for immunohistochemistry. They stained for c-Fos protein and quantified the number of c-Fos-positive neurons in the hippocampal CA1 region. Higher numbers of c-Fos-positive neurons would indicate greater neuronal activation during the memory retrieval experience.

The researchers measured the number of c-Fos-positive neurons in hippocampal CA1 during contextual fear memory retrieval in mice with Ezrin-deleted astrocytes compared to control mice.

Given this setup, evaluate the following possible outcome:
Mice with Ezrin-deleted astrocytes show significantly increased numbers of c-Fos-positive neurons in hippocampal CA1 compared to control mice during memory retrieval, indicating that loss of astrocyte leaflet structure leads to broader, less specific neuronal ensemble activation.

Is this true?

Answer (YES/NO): NO